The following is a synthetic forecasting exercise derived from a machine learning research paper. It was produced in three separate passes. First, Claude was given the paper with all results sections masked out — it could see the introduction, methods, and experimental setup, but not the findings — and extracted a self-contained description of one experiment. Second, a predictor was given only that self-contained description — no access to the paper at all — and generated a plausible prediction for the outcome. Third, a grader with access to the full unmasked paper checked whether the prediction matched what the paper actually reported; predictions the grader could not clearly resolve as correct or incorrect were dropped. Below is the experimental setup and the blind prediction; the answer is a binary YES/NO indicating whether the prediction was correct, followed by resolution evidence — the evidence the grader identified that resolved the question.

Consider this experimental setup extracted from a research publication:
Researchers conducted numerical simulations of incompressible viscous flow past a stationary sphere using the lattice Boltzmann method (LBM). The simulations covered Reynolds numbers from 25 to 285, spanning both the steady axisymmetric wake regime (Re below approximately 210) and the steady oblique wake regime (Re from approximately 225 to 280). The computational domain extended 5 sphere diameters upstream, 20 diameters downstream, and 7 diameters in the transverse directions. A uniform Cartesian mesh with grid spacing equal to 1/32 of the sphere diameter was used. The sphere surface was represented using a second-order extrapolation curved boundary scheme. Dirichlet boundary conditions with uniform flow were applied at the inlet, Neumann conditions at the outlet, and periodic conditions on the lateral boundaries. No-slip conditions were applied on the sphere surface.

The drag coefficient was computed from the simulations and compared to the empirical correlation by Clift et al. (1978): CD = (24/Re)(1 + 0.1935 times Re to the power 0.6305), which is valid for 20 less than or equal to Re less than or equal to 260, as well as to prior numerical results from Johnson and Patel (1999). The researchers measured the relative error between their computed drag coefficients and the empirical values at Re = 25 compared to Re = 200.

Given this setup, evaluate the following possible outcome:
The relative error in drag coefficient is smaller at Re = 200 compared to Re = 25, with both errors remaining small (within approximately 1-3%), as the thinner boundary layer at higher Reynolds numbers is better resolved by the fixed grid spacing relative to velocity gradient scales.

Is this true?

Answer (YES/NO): YES